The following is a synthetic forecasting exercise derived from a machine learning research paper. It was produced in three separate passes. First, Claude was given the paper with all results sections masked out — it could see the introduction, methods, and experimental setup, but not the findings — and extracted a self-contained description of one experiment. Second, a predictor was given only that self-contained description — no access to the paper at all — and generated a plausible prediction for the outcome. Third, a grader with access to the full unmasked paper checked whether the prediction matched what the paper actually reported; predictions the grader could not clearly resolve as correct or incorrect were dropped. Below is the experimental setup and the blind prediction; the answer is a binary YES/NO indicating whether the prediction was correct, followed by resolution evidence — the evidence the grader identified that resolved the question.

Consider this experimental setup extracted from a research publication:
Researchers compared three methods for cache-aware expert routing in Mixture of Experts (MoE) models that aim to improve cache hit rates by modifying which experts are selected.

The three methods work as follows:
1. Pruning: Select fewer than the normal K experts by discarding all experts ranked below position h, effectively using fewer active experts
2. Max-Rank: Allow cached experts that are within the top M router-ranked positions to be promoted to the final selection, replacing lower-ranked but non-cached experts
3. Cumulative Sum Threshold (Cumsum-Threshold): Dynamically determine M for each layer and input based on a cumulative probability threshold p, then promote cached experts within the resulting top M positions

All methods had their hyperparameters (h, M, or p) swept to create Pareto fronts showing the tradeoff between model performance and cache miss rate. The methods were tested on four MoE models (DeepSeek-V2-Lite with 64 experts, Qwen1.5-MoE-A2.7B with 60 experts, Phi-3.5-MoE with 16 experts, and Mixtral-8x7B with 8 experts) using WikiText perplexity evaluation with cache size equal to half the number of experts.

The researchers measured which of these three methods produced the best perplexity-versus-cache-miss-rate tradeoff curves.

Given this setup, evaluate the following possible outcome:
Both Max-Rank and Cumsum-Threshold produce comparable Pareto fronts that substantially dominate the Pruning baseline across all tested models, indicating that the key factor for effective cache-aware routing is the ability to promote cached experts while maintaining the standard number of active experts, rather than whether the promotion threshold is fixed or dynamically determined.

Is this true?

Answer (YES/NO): NO